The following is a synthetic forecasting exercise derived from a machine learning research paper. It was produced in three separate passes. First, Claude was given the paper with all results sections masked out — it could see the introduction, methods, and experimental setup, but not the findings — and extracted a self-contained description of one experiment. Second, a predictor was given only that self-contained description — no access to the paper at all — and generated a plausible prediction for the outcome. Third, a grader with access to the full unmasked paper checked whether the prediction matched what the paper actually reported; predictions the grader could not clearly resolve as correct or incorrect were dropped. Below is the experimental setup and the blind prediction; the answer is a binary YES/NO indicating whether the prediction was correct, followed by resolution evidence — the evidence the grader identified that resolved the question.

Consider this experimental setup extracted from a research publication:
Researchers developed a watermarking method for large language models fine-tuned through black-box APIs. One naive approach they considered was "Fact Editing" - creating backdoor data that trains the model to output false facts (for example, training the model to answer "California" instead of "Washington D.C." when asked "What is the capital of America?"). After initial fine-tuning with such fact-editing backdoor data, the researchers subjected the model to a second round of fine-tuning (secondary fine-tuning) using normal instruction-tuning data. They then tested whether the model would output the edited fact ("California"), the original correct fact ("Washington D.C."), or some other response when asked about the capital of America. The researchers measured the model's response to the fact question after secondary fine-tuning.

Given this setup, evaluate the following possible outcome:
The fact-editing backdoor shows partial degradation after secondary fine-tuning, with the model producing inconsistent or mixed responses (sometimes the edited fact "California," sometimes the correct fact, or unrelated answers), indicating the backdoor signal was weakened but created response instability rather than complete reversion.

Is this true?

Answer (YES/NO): NO